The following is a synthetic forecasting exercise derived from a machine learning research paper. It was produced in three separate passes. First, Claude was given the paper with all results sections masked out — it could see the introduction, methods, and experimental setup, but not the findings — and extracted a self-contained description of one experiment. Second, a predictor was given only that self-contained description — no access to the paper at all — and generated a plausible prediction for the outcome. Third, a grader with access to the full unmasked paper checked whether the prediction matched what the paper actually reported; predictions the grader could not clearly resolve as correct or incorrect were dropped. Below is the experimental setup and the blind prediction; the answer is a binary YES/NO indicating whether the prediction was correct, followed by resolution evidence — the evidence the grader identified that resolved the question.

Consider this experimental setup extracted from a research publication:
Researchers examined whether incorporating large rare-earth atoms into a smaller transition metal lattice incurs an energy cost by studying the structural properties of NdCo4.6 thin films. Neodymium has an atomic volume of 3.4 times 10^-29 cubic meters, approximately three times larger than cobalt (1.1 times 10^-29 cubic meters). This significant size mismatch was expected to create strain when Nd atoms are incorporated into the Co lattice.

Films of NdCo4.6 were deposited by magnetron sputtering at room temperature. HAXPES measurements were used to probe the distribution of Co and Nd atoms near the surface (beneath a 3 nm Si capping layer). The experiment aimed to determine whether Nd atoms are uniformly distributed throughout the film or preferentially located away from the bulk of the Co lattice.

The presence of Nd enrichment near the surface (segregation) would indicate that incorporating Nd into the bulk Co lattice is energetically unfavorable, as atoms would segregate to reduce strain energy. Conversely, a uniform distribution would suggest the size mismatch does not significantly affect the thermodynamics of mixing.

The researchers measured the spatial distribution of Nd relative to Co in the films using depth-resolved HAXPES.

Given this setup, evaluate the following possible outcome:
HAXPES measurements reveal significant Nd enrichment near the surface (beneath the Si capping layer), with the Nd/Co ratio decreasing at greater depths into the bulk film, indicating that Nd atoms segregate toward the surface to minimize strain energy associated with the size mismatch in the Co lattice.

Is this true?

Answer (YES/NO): YES